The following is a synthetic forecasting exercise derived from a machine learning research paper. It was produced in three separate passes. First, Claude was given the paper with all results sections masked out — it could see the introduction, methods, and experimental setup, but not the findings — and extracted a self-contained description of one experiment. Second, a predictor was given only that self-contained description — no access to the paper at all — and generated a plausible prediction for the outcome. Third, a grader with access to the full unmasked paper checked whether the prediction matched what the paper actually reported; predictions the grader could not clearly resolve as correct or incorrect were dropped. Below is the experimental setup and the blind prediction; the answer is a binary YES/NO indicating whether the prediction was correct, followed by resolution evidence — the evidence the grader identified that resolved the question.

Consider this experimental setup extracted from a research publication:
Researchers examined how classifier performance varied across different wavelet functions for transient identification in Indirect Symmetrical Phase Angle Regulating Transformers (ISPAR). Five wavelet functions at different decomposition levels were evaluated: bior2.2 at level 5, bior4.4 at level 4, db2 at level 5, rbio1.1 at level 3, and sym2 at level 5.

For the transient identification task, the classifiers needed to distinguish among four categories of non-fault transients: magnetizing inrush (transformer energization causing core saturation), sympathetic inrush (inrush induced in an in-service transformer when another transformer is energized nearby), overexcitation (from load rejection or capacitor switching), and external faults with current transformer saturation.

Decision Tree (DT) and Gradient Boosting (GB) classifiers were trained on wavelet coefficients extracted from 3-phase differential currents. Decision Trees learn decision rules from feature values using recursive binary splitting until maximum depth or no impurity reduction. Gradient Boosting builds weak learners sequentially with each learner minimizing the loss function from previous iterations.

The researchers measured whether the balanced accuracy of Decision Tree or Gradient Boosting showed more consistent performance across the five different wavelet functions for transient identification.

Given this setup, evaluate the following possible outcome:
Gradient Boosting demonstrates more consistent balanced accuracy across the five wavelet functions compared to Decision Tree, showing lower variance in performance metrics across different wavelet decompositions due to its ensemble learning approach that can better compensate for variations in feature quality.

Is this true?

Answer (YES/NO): NO